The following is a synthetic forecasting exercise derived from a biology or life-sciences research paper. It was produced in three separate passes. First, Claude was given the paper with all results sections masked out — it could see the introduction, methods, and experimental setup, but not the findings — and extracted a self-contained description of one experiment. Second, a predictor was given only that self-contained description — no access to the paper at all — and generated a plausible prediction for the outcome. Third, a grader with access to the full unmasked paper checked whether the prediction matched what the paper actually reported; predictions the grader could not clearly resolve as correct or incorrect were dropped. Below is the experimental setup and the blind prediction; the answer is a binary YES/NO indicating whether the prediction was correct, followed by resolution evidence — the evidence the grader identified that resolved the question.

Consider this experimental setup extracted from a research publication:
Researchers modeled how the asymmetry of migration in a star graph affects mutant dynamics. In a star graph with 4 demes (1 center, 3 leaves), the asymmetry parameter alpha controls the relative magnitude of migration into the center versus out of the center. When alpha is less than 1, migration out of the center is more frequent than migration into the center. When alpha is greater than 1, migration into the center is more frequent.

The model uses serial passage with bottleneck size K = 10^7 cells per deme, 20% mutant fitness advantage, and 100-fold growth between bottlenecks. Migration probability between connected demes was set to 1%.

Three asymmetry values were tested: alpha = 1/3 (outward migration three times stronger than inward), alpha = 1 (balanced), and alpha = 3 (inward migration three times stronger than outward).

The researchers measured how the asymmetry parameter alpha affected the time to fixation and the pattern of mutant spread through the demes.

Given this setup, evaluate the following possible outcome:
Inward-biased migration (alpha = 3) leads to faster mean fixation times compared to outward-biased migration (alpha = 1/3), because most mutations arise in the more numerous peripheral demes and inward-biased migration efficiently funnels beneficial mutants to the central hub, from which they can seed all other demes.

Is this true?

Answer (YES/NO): NO